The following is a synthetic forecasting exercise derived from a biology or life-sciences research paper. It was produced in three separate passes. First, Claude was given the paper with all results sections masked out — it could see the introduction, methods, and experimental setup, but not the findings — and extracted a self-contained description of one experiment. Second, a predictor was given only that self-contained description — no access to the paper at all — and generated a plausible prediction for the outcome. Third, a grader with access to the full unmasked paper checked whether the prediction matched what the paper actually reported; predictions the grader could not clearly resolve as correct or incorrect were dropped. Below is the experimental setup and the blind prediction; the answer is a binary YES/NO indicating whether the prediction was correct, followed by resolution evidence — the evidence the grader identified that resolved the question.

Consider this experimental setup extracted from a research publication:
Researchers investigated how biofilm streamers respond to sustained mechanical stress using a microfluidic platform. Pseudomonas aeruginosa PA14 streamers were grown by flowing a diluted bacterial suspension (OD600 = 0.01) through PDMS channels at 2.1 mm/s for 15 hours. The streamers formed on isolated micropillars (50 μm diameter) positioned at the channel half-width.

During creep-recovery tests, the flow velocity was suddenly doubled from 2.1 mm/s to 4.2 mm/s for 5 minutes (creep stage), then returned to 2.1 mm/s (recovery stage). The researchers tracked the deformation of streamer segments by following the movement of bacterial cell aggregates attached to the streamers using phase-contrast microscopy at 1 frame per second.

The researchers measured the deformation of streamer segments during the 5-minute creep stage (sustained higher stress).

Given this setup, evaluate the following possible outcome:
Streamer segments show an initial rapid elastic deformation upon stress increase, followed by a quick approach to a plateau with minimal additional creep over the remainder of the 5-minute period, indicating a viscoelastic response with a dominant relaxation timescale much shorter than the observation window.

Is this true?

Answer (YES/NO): NO